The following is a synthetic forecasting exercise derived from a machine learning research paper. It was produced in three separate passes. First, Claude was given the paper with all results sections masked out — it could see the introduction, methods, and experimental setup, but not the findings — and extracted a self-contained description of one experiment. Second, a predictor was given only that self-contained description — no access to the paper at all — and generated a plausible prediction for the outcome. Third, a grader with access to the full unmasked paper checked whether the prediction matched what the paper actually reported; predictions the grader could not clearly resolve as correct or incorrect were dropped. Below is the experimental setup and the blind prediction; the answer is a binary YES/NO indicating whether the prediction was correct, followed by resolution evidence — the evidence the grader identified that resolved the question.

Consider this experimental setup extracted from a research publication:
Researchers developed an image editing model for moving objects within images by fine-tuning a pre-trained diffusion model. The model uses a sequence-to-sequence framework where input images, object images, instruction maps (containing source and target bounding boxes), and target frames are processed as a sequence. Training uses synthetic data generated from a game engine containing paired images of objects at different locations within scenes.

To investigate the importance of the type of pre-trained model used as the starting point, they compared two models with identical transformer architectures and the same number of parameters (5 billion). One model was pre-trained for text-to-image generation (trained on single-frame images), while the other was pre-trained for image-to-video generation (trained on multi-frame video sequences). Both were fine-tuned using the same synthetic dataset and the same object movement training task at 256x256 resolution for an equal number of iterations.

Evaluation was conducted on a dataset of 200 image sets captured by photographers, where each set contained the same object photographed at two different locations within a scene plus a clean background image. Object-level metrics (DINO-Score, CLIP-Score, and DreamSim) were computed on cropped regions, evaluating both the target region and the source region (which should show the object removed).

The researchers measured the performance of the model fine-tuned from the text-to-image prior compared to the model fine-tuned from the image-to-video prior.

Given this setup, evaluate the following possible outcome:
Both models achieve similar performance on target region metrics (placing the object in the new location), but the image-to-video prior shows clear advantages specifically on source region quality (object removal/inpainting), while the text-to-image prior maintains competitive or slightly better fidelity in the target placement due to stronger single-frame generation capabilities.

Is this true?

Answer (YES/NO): NO